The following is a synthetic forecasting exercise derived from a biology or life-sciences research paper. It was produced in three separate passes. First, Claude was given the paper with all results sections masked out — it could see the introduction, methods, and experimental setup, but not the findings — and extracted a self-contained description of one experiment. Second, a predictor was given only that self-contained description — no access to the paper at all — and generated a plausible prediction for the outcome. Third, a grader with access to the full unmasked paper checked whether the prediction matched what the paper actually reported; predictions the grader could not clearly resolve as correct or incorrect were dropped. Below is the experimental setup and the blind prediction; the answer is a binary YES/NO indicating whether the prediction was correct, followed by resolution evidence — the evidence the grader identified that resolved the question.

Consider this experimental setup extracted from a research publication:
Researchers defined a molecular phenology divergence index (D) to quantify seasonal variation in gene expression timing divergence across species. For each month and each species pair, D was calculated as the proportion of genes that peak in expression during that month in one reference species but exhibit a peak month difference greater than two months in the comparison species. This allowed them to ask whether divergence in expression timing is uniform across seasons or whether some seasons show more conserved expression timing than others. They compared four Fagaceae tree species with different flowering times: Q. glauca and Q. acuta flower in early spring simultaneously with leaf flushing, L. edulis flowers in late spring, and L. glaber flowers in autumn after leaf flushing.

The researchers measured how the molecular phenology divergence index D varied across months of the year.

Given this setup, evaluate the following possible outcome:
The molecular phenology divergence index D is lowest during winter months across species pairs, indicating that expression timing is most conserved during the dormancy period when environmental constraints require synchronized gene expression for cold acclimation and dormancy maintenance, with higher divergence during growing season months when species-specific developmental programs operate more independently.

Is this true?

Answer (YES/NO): YES